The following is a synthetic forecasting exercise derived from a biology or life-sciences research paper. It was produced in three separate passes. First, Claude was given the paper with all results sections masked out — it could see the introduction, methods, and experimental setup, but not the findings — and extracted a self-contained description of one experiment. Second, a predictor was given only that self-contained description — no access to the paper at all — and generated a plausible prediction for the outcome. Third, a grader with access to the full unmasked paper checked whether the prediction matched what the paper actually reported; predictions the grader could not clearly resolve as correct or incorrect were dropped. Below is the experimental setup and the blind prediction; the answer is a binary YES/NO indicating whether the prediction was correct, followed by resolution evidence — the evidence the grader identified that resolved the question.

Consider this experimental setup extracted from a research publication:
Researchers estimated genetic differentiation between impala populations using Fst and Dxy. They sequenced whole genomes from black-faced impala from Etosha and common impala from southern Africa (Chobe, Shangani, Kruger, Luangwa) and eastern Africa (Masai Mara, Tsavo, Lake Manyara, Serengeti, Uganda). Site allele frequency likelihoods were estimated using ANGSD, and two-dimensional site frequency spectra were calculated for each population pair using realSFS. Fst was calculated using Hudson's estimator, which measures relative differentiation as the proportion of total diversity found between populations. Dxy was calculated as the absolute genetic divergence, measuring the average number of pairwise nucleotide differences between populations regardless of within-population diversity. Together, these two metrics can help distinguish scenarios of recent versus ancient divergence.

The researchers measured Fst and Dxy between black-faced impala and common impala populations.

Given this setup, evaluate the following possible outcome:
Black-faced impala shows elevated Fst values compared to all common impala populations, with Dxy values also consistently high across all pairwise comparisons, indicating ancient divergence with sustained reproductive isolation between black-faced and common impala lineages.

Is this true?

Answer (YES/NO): NO